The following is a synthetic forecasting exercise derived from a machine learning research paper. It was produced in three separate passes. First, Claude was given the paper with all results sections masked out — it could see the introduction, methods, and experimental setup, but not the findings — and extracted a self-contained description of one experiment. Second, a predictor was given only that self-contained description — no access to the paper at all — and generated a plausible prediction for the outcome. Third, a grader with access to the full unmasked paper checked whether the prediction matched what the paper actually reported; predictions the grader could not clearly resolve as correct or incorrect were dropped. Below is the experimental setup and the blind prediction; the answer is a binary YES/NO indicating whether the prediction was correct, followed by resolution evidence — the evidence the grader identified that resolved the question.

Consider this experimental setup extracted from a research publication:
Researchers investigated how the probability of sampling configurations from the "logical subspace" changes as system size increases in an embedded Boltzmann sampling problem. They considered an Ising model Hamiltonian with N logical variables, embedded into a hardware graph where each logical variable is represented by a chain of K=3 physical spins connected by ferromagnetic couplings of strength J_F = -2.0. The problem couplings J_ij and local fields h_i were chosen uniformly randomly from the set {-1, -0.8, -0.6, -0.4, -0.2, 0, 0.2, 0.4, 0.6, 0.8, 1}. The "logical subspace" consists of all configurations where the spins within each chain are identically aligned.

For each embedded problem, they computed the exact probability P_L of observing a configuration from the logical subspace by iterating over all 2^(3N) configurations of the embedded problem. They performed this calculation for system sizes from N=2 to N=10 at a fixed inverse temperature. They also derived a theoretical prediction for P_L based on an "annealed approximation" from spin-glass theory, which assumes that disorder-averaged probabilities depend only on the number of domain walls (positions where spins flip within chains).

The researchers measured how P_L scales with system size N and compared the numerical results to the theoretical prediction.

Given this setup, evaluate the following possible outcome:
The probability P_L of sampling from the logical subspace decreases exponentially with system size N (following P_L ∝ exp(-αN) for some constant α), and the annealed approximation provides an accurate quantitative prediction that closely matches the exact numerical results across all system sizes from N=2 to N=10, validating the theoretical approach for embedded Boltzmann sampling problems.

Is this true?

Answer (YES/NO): YES